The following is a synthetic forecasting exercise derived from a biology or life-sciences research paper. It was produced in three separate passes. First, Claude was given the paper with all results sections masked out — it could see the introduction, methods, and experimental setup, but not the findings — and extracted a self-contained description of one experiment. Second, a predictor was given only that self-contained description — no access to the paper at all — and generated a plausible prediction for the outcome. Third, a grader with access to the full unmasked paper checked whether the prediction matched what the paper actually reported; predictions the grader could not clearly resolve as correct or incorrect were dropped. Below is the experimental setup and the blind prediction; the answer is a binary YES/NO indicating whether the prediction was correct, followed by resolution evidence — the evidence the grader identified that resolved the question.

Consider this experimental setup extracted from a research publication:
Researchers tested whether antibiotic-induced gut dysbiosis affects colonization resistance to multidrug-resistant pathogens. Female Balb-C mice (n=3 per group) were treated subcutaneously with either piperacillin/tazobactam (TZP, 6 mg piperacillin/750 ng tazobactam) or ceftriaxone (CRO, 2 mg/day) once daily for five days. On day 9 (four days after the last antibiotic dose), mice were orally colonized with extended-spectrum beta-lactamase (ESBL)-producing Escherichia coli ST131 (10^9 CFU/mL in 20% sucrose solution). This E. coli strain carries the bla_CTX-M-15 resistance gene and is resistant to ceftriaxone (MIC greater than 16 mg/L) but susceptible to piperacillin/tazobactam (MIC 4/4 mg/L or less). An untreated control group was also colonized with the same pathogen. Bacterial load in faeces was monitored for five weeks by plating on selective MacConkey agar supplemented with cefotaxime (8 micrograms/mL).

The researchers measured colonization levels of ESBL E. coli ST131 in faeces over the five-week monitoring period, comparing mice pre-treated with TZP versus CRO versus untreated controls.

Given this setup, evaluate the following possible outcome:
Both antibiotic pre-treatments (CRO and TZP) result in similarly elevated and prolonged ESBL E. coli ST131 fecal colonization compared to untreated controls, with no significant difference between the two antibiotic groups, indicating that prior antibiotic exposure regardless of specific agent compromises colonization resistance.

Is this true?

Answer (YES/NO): YES